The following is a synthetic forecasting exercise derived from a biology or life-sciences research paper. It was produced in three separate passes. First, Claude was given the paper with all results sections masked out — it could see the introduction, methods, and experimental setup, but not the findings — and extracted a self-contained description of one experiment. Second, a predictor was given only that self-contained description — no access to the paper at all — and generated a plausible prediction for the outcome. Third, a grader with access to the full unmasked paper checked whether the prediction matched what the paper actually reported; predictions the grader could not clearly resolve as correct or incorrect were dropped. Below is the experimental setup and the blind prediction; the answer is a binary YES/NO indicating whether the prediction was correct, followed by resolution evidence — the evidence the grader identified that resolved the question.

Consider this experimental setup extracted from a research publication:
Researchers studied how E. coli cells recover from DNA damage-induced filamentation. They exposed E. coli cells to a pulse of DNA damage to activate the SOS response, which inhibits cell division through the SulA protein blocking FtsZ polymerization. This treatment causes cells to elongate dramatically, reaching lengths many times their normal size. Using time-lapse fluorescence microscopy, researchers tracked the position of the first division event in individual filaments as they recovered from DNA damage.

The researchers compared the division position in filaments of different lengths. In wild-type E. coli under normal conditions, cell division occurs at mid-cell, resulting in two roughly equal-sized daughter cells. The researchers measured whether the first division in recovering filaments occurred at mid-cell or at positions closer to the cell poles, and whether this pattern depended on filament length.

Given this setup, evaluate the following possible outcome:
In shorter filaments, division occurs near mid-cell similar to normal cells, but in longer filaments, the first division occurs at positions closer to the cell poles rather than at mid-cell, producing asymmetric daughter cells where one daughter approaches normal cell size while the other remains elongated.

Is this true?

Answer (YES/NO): YES